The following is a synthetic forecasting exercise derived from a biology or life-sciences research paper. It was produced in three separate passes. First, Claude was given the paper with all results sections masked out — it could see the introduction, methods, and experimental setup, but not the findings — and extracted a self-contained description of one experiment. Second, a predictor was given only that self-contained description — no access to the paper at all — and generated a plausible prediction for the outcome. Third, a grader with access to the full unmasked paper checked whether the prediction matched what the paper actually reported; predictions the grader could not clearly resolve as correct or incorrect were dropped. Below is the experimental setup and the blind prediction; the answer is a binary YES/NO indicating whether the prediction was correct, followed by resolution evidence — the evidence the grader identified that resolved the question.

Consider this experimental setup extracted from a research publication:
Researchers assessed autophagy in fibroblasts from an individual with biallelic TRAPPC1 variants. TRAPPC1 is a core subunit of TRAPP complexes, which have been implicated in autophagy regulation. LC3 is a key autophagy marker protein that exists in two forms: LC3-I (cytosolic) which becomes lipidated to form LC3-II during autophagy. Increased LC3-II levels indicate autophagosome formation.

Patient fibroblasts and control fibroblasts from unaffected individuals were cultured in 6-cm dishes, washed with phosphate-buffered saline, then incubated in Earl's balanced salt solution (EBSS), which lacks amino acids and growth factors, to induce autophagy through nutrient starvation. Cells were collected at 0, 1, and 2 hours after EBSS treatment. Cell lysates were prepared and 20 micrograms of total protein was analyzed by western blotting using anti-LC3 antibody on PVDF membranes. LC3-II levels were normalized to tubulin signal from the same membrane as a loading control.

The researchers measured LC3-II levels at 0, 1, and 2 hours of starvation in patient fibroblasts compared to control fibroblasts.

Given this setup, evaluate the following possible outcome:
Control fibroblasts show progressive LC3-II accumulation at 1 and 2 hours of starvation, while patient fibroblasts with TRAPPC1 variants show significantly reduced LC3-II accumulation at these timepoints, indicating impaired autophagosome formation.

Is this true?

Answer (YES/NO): YES